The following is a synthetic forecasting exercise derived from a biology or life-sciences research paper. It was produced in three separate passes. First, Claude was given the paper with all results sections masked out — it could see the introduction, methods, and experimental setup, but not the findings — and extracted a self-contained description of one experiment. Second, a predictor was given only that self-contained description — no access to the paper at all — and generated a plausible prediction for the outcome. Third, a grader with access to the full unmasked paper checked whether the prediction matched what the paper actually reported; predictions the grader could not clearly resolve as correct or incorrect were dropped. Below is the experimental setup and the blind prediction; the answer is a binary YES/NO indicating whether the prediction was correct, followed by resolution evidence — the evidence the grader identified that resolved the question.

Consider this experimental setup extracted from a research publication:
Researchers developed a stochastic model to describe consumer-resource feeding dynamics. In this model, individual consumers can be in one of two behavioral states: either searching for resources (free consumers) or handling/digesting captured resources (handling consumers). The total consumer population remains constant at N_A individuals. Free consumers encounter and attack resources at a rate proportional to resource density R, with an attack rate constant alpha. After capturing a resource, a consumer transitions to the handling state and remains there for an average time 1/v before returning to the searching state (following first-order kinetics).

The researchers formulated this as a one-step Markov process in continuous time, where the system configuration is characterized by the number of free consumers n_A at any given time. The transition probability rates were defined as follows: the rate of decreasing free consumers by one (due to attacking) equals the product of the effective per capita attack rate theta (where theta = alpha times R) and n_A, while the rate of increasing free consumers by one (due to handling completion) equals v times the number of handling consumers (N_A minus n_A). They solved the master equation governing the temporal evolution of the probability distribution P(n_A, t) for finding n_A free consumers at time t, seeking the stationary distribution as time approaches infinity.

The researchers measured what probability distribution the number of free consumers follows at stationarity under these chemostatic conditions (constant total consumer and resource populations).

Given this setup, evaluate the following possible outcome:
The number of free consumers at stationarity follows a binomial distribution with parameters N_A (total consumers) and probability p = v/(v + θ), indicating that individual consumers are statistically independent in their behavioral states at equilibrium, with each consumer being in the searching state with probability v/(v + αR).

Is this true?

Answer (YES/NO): YES